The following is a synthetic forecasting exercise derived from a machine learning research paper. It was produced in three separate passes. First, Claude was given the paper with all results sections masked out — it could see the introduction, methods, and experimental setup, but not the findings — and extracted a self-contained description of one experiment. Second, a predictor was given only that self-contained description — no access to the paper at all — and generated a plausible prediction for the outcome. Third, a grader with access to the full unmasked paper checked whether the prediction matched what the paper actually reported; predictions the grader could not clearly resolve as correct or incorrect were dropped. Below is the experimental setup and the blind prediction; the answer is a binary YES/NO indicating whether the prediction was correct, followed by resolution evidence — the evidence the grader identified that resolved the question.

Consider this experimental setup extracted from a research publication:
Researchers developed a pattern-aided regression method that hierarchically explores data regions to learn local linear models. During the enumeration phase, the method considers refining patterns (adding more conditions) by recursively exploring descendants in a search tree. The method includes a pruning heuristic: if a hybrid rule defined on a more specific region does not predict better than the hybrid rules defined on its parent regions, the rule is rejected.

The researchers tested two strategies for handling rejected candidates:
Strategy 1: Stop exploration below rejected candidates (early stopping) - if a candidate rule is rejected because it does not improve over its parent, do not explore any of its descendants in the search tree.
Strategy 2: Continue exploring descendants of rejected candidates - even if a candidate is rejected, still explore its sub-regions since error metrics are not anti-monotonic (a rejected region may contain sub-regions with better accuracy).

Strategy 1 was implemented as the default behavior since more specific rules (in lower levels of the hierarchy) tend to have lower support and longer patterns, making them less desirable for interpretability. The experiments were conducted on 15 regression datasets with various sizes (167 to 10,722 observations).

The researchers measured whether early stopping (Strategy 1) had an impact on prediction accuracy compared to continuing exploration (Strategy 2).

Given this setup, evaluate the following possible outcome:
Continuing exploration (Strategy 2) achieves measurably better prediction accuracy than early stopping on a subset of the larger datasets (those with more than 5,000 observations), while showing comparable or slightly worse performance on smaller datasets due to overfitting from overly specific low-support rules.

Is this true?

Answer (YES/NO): NO